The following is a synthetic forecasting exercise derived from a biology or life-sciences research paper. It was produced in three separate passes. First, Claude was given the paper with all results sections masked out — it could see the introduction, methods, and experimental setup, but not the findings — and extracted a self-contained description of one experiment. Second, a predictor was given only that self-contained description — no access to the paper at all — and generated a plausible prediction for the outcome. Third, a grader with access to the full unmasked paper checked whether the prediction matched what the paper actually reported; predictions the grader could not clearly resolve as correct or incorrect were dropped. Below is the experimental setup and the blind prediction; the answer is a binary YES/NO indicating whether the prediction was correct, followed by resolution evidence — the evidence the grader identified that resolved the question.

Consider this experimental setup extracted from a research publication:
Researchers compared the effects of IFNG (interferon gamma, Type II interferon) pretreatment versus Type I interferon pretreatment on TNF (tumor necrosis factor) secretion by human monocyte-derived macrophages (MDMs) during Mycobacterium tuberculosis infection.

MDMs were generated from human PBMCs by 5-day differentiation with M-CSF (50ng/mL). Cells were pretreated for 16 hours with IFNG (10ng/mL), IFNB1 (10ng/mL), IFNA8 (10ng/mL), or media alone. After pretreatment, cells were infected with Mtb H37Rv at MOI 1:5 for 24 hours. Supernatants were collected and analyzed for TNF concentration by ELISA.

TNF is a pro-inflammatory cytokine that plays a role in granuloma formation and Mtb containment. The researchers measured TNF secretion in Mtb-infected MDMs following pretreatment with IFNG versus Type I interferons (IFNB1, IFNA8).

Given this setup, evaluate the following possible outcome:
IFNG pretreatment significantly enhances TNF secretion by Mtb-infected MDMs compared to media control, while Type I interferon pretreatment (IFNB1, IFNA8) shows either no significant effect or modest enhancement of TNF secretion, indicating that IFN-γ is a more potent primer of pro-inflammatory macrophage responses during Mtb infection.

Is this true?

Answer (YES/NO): NO